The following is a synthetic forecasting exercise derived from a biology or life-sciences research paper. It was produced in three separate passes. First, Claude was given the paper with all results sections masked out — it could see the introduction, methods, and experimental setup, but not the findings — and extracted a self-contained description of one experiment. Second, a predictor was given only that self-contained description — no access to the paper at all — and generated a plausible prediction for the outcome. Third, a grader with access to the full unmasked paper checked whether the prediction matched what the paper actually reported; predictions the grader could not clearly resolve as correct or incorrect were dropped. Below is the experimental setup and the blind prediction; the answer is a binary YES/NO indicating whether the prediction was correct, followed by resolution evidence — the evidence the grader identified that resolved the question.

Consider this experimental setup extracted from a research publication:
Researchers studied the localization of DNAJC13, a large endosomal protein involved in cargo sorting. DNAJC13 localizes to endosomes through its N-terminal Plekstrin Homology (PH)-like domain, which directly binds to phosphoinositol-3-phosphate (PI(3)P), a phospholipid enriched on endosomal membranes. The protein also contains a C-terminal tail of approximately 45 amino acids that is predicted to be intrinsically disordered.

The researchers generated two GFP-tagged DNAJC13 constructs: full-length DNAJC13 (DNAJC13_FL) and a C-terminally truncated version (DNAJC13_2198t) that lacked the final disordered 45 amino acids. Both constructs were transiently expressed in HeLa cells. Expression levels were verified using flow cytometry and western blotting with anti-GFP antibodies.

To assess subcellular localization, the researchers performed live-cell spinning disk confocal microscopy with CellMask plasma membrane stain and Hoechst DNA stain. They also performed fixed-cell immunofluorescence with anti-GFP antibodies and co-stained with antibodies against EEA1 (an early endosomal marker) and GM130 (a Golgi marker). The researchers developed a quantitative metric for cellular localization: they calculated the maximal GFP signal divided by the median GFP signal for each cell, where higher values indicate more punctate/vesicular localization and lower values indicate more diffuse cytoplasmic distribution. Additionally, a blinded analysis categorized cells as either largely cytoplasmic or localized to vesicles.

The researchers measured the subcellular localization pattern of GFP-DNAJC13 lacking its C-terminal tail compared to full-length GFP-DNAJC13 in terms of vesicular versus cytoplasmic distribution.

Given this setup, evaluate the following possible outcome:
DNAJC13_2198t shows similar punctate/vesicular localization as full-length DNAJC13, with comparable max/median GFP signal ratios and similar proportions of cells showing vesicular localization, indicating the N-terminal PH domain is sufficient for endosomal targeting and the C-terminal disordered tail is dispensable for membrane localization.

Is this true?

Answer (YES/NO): NO